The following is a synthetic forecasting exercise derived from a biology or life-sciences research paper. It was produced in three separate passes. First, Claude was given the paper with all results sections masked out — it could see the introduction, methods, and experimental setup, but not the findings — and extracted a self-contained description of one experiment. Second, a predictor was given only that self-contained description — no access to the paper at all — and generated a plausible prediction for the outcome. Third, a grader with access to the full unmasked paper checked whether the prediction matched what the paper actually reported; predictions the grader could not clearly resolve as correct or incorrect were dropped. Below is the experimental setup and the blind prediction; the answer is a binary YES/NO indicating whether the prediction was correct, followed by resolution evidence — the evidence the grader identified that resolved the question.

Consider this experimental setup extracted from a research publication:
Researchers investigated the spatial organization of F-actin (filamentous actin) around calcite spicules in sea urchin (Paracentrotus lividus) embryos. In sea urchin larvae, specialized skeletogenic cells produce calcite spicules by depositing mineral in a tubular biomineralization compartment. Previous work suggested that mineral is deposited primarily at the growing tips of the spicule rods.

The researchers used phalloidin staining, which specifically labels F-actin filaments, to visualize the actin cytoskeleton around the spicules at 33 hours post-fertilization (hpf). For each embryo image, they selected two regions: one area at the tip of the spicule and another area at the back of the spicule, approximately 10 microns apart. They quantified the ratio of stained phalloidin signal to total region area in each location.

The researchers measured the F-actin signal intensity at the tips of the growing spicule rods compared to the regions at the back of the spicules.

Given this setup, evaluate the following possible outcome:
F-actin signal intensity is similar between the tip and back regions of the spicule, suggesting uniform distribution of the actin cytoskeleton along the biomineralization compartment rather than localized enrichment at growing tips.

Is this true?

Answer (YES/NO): NO